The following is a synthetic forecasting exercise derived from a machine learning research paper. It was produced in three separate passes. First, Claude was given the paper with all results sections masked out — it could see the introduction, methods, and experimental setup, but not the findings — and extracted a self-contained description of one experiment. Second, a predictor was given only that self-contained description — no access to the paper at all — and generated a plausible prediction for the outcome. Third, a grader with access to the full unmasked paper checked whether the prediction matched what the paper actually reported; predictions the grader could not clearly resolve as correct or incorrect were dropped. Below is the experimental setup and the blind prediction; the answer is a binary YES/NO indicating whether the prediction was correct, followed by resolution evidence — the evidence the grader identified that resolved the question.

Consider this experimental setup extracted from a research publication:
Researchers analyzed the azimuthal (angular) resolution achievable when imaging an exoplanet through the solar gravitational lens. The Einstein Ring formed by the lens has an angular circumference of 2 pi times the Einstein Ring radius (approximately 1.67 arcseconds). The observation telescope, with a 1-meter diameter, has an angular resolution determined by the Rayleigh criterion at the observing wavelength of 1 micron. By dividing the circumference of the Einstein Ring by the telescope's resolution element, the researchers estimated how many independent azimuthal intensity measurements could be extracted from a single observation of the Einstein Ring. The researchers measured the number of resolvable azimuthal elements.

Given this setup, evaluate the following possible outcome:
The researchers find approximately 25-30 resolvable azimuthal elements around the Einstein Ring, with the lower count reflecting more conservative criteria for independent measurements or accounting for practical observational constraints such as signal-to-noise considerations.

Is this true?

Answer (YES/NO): NO